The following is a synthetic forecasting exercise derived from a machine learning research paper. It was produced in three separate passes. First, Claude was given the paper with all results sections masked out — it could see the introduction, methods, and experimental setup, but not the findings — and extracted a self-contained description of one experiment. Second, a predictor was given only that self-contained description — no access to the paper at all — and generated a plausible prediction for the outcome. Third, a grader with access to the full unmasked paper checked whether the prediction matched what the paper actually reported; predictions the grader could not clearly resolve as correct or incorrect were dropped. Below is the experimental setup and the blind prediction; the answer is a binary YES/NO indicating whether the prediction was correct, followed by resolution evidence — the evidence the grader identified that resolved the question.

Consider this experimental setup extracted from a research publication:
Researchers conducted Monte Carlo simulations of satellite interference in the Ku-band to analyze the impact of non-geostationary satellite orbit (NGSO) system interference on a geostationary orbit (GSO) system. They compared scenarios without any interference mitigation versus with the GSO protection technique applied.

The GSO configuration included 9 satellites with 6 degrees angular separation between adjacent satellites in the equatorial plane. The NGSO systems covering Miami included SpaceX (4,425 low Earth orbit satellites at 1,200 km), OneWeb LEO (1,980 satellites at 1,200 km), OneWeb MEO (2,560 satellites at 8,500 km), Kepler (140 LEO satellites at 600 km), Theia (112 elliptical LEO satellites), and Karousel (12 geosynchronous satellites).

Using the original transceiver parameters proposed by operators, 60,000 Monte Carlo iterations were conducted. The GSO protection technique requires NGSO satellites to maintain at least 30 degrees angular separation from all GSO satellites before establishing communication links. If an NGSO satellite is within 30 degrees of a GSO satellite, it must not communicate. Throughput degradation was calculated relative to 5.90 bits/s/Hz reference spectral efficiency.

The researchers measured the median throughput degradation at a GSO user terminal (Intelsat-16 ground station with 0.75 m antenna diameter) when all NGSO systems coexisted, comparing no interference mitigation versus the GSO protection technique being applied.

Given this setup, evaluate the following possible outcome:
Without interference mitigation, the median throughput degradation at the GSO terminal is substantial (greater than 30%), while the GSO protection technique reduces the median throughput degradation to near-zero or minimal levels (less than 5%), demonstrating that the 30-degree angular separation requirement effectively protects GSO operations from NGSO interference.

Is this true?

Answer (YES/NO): NO